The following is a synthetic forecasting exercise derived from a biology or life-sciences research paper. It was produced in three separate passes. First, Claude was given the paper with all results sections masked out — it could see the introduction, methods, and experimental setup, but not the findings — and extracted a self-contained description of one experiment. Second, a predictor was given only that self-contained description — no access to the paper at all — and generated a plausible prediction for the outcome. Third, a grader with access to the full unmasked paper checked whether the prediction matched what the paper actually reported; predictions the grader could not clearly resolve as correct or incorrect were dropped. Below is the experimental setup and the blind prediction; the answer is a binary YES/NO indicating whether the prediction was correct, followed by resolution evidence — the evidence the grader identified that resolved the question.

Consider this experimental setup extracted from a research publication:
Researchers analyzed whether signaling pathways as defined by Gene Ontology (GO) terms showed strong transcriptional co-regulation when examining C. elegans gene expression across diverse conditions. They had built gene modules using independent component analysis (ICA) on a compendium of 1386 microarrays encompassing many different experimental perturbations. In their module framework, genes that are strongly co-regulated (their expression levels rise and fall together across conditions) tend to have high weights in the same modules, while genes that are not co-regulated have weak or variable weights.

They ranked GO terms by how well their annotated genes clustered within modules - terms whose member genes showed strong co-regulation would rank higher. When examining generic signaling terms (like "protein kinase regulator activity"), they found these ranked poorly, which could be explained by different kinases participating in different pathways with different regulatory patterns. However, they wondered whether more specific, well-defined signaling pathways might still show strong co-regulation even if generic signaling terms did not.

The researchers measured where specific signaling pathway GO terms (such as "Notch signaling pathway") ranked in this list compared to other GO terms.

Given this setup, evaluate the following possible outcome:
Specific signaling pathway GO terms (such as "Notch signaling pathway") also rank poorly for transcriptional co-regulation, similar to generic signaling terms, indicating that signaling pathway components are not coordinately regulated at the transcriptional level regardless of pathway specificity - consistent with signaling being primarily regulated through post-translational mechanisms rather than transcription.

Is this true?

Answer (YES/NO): YES